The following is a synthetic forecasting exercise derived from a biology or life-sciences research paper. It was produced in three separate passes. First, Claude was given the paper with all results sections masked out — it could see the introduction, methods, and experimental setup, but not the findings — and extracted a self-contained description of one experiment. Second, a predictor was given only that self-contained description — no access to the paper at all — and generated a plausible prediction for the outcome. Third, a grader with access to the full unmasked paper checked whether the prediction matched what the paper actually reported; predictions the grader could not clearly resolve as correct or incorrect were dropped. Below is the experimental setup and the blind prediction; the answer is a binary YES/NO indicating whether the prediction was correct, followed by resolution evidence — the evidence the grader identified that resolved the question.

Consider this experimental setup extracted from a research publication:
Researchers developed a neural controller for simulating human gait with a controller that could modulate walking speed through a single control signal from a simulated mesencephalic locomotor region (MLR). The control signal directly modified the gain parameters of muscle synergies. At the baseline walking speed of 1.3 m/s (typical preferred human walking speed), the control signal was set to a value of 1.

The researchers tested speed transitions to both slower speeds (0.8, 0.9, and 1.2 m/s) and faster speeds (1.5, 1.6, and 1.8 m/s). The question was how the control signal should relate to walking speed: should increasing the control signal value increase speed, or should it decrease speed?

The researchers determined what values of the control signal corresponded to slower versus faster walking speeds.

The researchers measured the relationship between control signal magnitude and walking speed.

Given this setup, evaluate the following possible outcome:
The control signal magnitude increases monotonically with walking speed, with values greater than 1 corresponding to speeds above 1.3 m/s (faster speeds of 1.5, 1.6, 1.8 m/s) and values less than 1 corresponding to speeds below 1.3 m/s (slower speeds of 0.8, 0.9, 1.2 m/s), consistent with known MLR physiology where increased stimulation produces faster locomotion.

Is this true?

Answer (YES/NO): NO